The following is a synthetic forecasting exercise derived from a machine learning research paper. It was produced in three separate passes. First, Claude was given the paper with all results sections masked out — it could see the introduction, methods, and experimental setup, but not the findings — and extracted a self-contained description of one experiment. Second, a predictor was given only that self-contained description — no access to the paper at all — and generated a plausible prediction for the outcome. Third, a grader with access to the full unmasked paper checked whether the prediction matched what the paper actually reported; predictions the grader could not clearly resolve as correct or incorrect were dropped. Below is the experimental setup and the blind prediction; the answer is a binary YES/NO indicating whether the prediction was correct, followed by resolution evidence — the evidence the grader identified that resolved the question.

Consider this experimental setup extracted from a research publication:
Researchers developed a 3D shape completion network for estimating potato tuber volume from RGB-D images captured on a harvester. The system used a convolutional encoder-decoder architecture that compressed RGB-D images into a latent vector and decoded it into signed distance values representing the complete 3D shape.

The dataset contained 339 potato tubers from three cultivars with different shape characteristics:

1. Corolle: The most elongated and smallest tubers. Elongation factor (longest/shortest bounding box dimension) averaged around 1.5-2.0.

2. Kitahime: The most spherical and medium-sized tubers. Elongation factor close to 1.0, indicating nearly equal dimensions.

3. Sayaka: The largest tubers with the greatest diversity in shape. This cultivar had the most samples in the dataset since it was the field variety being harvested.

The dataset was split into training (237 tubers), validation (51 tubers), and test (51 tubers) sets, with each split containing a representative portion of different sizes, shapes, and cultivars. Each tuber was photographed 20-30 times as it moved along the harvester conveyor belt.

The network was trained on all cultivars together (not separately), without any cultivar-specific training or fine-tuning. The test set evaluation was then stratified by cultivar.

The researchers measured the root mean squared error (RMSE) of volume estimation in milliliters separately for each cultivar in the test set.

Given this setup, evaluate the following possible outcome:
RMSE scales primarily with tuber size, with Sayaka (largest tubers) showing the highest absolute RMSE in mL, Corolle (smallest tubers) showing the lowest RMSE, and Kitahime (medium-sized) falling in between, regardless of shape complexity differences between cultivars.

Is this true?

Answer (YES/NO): YES